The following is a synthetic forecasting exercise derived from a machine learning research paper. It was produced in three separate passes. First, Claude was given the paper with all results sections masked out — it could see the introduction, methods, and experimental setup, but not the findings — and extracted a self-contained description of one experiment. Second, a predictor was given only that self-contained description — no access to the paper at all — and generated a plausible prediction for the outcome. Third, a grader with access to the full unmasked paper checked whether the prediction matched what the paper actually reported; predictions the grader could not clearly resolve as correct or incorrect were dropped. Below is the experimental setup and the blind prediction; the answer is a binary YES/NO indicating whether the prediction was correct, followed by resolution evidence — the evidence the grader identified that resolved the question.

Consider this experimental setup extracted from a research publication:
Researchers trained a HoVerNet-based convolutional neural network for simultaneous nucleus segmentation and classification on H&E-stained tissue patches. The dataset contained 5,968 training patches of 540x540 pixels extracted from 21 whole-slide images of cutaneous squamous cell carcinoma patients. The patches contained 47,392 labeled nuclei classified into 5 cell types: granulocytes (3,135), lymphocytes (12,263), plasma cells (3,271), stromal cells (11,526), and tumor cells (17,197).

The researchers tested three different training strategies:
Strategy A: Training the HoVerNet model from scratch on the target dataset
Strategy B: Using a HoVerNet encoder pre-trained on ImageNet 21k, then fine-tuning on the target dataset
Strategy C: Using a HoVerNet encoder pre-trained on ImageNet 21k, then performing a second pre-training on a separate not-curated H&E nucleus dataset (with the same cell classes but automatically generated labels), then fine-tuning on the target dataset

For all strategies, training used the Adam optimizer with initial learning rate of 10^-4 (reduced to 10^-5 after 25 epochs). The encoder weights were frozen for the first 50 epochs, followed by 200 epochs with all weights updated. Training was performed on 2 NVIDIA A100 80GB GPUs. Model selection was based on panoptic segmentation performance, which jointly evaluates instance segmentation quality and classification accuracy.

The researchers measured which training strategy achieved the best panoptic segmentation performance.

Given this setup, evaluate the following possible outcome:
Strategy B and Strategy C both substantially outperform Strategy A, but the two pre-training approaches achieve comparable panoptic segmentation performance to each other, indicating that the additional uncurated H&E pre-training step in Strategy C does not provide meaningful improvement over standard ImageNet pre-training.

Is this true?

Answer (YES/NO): NO